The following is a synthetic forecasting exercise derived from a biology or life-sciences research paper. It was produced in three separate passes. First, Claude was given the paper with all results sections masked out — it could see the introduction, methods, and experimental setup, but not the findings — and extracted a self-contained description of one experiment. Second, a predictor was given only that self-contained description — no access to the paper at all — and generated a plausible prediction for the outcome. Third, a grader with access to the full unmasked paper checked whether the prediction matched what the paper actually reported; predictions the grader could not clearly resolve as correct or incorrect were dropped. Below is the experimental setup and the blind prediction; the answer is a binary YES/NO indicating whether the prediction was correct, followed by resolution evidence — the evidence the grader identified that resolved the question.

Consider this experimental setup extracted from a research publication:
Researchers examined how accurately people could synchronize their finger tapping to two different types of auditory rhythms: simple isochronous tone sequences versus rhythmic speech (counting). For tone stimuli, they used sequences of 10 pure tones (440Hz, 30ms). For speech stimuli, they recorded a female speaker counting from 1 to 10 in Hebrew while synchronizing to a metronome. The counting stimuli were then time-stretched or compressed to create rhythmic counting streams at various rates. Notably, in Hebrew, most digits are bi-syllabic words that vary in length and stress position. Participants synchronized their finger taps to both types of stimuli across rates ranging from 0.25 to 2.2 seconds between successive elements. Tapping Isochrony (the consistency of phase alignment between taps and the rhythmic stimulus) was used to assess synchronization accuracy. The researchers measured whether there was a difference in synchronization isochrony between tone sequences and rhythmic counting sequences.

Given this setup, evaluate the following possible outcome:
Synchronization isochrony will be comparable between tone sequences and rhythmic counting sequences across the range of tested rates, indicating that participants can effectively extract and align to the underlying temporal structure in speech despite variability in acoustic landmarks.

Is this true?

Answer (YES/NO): NO